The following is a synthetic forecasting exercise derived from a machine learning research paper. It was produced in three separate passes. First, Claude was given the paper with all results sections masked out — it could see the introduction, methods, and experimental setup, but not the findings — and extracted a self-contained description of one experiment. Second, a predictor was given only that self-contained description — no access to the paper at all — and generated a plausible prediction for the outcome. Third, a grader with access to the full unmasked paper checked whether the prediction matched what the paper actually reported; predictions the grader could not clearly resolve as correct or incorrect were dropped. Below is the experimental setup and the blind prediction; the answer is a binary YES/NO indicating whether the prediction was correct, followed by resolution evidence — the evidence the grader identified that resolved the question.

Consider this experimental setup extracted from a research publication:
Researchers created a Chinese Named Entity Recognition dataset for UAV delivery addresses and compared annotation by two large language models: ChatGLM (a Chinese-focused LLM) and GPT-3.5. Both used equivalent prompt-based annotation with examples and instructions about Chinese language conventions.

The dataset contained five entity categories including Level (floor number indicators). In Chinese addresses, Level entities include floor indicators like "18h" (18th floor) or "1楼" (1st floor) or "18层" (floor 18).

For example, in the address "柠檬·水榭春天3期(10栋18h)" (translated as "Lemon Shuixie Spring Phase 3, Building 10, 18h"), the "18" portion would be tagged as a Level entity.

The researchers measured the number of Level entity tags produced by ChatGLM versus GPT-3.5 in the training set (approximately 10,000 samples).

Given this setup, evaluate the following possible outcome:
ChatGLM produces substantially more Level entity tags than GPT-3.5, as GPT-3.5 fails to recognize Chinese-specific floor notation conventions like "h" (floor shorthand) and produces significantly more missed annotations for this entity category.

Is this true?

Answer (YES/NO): NO